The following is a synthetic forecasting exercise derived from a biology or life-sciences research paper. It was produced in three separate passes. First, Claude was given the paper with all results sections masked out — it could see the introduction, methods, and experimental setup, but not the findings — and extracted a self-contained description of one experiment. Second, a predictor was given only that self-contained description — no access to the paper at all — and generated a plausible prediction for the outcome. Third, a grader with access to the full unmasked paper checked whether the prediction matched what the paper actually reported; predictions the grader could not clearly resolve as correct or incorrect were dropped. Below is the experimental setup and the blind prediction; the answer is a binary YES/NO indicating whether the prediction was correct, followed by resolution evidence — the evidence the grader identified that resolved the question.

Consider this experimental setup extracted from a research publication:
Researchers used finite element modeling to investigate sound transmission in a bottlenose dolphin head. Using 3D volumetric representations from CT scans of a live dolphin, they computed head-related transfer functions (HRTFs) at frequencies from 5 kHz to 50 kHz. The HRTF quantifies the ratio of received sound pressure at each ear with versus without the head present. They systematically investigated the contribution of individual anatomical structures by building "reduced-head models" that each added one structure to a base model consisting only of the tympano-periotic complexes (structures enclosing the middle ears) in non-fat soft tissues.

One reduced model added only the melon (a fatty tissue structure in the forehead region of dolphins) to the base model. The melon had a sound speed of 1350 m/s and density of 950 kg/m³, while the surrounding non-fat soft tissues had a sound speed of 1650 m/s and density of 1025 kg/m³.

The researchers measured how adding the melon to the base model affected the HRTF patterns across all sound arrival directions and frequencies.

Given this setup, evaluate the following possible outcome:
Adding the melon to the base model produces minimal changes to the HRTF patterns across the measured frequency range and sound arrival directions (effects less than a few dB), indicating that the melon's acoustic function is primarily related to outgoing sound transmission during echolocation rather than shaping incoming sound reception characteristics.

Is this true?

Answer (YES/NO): YES